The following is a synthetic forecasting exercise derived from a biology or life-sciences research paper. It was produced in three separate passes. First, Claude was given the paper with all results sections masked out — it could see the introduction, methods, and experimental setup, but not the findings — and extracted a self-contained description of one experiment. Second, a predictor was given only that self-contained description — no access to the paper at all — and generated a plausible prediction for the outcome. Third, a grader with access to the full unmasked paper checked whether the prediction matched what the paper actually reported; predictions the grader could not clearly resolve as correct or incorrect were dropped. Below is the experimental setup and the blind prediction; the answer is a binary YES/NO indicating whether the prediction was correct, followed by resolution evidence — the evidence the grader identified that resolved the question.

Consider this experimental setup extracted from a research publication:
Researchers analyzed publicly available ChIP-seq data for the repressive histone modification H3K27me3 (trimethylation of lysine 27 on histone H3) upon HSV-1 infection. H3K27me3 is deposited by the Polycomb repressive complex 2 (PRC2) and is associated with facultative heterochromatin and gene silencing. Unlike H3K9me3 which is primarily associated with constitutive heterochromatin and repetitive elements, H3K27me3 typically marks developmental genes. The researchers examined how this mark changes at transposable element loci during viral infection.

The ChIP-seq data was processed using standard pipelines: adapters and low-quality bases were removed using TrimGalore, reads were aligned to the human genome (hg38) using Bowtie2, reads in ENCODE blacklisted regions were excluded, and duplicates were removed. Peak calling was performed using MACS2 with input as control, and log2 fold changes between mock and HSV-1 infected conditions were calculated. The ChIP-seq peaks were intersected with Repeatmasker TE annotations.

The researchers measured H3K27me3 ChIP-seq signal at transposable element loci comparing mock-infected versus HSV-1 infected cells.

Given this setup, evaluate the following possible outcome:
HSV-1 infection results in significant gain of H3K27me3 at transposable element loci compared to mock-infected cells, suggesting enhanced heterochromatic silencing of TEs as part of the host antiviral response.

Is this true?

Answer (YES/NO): NO